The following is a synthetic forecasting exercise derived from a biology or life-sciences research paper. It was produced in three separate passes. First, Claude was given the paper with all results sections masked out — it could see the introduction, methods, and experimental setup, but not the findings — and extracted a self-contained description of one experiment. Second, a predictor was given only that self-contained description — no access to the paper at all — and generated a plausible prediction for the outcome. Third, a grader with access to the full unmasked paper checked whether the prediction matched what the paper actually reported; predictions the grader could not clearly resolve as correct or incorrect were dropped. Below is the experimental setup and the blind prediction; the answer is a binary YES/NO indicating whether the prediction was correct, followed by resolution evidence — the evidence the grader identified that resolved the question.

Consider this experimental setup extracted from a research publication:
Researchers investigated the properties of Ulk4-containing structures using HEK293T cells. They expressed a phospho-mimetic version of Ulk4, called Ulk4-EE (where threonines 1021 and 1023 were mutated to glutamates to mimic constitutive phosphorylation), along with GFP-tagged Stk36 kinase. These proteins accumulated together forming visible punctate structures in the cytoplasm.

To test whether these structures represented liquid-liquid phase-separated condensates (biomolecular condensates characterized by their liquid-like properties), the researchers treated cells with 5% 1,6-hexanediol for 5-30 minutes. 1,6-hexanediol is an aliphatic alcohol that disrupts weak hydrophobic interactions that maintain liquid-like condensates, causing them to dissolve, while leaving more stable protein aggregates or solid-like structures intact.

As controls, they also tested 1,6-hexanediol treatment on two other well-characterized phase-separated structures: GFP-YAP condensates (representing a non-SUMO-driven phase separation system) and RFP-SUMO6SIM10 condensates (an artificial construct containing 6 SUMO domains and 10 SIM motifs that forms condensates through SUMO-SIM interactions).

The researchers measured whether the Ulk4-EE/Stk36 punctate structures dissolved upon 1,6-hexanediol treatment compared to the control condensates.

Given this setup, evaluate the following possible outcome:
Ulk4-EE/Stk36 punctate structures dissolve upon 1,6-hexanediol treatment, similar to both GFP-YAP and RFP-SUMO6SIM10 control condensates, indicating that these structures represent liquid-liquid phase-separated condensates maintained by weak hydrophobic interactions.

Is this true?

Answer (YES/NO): NO